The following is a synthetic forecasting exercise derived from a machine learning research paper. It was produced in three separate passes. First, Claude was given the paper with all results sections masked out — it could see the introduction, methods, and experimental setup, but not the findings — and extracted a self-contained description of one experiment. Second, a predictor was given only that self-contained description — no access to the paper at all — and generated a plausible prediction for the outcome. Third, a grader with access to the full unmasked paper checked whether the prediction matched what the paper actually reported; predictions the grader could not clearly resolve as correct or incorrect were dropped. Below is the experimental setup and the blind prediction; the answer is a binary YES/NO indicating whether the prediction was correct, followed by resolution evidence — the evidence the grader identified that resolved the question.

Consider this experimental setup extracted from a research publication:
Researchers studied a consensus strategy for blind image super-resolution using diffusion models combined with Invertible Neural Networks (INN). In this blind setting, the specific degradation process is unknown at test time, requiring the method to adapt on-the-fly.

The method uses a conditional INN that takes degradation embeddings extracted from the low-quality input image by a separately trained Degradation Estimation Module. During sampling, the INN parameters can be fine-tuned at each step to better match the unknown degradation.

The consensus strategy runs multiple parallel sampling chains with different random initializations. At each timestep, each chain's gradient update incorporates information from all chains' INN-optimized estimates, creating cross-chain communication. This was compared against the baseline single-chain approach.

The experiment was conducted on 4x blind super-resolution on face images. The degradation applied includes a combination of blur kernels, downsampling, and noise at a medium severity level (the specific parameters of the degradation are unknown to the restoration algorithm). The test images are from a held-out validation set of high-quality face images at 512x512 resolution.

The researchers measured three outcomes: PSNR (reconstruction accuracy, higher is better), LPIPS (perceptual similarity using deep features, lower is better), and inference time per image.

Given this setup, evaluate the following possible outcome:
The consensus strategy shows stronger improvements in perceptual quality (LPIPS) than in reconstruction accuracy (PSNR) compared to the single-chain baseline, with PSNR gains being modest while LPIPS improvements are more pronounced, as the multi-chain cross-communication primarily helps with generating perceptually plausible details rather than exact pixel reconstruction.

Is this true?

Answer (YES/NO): NO